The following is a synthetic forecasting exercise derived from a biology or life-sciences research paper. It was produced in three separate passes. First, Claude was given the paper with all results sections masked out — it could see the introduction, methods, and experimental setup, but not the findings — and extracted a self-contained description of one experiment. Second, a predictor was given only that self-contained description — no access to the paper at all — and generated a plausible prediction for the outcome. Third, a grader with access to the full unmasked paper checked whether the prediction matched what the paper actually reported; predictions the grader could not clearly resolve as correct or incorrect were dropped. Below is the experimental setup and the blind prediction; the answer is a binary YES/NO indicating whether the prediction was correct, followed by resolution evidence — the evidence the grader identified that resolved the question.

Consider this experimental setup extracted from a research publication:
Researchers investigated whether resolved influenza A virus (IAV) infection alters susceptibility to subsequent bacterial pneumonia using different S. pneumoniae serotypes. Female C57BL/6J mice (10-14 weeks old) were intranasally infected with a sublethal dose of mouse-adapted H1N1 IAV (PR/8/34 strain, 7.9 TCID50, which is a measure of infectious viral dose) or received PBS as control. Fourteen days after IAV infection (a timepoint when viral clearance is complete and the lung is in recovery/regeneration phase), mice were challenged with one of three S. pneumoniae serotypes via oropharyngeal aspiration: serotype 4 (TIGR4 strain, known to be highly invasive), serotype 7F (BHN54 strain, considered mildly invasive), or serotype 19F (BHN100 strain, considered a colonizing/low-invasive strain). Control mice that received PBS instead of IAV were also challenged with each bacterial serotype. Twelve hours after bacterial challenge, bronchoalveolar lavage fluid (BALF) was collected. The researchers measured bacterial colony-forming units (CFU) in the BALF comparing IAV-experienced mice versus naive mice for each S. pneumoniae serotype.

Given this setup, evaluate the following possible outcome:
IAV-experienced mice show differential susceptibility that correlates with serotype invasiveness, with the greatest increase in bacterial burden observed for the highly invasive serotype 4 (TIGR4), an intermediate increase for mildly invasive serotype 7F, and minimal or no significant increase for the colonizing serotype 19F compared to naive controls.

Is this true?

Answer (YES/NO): NO